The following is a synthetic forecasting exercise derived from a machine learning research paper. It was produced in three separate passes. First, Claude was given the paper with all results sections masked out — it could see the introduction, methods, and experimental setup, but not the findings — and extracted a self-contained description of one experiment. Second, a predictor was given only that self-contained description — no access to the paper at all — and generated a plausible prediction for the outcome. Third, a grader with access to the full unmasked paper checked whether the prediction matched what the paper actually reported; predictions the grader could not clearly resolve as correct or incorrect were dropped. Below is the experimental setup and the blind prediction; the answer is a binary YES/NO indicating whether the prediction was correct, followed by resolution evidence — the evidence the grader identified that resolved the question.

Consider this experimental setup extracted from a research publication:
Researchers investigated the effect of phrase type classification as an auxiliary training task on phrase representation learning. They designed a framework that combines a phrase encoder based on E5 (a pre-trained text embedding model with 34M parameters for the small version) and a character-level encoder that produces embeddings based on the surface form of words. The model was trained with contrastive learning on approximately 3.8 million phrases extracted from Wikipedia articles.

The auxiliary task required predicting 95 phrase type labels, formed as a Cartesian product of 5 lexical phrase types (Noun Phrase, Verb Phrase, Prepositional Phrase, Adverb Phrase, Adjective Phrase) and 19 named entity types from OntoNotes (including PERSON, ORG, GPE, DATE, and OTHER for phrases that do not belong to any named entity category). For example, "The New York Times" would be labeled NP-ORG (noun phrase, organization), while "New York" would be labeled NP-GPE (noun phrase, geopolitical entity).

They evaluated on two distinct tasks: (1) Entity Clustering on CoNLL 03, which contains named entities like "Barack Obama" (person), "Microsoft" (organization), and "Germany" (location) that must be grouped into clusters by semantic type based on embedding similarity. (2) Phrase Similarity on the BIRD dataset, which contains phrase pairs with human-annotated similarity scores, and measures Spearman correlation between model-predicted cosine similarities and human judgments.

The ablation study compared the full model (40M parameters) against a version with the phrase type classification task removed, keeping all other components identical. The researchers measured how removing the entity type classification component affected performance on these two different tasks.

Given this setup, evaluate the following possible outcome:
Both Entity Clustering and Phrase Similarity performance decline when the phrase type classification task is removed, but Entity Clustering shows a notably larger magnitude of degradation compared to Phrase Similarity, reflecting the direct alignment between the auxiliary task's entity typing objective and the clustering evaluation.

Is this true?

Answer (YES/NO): NO